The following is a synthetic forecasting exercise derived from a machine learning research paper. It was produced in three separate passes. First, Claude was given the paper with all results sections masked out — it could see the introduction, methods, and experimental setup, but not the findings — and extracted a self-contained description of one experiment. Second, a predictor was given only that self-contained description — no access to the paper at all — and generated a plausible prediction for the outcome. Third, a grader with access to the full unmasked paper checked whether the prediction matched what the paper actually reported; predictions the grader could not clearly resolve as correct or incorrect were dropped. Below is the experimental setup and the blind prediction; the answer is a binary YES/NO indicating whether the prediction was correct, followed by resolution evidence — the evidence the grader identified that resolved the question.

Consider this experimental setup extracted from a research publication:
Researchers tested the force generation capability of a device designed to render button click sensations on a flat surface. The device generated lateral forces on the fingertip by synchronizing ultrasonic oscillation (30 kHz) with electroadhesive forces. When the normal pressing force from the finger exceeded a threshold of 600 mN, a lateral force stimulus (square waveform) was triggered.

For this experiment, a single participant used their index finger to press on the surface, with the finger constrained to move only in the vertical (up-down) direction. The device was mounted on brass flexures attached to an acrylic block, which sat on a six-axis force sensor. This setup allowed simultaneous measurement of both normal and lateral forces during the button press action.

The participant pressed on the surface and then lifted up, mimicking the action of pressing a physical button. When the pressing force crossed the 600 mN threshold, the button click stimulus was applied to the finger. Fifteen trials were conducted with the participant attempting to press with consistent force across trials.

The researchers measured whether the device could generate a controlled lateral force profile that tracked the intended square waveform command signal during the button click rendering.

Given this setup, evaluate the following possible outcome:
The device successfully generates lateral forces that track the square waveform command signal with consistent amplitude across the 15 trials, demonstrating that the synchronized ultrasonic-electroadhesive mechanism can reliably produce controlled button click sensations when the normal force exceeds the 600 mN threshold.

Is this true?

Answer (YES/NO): YES